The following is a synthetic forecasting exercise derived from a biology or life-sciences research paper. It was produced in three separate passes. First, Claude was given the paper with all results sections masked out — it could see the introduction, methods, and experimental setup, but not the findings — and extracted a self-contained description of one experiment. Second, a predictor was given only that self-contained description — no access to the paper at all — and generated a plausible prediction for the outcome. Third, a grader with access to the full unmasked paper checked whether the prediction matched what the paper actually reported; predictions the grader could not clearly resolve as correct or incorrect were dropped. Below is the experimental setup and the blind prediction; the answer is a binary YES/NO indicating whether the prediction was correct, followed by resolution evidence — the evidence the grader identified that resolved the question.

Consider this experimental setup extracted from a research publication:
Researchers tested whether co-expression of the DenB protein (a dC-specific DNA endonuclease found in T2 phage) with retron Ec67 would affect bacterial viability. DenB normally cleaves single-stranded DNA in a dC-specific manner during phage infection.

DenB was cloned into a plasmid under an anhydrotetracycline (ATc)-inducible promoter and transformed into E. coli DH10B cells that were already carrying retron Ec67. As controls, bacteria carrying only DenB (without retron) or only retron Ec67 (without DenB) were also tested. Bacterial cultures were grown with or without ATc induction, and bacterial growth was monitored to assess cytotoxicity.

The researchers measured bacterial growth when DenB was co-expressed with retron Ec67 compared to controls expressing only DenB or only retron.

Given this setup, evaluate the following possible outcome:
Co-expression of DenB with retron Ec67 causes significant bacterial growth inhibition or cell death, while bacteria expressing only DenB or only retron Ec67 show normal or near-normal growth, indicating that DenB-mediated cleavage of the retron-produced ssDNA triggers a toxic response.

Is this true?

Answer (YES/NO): YES